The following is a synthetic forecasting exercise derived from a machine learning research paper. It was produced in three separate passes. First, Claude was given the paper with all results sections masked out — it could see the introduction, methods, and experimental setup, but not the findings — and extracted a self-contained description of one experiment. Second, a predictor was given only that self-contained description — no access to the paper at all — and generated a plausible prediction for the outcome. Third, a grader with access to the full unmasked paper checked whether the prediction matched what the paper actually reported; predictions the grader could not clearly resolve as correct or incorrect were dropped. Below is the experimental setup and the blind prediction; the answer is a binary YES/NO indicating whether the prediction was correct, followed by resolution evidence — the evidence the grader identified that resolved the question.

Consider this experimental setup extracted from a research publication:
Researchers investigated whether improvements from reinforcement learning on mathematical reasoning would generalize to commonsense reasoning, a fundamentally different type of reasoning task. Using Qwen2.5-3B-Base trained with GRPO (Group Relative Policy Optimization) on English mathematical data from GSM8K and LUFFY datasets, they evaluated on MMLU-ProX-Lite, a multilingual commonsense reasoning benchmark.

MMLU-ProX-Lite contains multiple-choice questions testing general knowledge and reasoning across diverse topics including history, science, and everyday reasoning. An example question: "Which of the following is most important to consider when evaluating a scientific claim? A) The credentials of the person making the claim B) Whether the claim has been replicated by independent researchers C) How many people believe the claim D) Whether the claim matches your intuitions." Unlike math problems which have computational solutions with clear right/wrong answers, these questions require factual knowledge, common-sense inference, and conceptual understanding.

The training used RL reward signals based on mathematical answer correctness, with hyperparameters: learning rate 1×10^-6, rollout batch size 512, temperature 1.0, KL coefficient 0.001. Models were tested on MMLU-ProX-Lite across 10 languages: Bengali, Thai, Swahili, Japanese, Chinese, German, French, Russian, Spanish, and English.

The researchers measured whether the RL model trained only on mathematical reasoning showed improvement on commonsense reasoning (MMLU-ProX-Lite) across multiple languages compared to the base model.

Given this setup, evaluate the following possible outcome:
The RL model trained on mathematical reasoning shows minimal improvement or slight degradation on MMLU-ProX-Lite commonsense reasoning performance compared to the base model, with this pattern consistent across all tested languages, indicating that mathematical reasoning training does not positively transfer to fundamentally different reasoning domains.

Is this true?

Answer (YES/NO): NO